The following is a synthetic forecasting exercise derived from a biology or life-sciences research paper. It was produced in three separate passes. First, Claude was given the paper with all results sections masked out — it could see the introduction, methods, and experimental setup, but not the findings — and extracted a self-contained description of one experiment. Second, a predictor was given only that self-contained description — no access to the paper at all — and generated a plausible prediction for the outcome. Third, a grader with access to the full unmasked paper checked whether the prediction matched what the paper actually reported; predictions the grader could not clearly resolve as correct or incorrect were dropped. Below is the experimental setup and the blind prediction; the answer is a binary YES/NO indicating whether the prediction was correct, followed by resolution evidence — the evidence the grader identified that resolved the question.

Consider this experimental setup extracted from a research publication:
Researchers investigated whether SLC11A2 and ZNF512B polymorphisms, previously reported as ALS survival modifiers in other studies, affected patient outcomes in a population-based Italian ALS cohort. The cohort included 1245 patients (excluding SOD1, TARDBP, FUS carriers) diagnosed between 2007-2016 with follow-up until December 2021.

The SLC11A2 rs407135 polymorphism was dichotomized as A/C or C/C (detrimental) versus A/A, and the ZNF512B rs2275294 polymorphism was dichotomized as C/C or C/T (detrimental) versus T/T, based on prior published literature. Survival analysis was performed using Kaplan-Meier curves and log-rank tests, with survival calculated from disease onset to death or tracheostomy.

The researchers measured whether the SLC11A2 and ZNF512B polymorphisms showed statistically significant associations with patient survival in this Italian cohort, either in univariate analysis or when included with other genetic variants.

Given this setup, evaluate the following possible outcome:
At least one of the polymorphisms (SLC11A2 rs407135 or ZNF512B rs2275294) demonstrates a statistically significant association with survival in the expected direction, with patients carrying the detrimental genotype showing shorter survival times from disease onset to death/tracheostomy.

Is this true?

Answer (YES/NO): NO